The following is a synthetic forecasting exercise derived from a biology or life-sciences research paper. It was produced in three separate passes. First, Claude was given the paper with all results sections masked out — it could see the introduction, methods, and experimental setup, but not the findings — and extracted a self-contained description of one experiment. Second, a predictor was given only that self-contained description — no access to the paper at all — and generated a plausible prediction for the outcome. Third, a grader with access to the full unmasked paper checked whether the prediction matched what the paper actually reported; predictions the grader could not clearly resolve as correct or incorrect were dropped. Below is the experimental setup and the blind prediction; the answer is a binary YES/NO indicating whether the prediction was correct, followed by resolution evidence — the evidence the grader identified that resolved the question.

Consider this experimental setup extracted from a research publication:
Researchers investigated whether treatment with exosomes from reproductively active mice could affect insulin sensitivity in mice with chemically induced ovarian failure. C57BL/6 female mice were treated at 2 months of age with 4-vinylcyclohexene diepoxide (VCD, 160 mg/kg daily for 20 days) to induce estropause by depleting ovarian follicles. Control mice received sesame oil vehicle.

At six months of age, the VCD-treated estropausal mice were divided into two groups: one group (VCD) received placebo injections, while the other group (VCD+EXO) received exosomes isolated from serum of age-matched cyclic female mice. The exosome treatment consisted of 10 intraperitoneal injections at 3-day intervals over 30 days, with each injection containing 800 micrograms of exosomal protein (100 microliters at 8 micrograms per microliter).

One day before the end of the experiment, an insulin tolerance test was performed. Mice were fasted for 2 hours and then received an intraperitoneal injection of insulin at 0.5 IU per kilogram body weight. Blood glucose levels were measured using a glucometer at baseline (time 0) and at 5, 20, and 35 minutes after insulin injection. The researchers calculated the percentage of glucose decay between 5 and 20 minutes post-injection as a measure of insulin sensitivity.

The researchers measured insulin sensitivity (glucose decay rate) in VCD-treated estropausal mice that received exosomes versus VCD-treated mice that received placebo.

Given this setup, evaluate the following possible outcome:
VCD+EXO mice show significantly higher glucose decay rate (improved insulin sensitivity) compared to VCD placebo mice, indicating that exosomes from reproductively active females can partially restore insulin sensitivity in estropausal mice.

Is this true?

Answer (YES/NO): NO